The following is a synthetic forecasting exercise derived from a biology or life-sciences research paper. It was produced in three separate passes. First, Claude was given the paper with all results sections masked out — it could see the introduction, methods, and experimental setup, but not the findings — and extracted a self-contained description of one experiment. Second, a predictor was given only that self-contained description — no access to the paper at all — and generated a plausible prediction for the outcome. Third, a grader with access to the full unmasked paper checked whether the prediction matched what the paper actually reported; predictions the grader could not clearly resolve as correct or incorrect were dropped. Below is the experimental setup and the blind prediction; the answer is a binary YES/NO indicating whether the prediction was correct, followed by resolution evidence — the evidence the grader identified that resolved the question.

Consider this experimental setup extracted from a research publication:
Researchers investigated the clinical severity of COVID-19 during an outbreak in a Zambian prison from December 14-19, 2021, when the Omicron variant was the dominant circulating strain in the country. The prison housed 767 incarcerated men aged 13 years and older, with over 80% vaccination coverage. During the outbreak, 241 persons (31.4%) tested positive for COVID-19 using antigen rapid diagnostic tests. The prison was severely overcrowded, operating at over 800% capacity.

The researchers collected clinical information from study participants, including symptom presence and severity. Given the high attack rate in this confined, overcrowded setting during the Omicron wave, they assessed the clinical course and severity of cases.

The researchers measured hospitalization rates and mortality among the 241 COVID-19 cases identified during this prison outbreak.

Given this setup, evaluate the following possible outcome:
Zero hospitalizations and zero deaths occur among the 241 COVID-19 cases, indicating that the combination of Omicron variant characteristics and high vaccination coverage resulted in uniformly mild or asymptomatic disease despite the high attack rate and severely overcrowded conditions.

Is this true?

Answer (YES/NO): YES